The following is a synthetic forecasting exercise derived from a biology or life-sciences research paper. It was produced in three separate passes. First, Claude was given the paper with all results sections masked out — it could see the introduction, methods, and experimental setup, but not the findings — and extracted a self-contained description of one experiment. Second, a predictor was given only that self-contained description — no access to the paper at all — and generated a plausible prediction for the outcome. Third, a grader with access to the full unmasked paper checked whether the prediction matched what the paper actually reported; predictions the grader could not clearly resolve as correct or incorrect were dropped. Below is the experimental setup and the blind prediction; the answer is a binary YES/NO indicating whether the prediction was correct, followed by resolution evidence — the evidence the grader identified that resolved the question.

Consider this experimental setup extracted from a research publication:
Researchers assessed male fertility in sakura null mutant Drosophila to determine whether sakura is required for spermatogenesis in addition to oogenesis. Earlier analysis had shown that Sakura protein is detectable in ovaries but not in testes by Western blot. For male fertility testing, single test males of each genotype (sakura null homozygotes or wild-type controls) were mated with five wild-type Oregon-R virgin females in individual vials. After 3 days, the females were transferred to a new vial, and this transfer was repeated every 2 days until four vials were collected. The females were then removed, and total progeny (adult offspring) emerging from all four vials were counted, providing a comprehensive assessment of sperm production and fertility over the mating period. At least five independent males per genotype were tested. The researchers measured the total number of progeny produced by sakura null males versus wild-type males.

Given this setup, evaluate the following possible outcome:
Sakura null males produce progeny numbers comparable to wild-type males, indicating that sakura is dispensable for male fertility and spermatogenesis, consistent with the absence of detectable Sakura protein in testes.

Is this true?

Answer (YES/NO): YES